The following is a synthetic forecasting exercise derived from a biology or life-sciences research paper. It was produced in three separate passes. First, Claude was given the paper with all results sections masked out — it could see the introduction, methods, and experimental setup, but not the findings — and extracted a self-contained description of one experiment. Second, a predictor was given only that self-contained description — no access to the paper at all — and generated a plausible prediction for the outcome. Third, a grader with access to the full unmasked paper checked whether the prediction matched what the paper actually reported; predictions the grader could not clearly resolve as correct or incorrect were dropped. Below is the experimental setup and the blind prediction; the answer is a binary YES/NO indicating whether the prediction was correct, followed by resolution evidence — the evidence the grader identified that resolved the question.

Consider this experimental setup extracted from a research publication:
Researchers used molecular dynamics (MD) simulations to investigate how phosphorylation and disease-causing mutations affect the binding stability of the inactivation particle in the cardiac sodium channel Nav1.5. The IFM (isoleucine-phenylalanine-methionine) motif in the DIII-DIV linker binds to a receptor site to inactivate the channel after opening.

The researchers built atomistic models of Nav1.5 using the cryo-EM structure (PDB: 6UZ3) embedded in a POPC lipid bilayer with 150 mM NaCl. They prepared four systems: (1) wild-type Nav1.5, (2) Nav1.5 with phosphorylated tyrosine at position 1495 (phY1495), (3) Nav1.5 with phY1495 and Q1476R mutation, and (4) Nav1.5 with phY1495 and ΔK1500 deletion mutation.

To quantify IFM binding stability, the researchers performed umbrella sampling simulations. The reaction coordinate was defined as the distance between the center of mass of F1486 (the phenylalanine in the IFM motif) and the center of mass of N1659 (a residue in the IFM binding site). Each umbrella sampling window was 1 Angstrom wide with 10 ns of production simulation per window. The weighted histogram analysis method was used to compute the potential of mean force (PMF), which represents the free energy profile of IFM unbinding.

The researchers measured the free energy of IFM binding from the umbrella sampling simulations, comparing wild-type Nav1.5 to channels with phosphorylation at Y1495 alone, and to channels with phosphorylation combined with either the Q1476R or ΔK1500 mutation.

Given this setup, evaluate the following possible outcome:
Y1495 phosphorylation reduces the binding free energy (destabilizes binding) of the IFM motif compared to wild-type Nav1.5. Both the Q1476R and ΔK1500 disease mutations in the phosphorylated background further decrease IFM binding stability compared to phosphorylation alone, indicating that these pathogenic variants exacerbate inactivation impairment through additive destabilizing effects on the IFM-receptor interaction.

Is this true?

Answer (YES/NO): NO